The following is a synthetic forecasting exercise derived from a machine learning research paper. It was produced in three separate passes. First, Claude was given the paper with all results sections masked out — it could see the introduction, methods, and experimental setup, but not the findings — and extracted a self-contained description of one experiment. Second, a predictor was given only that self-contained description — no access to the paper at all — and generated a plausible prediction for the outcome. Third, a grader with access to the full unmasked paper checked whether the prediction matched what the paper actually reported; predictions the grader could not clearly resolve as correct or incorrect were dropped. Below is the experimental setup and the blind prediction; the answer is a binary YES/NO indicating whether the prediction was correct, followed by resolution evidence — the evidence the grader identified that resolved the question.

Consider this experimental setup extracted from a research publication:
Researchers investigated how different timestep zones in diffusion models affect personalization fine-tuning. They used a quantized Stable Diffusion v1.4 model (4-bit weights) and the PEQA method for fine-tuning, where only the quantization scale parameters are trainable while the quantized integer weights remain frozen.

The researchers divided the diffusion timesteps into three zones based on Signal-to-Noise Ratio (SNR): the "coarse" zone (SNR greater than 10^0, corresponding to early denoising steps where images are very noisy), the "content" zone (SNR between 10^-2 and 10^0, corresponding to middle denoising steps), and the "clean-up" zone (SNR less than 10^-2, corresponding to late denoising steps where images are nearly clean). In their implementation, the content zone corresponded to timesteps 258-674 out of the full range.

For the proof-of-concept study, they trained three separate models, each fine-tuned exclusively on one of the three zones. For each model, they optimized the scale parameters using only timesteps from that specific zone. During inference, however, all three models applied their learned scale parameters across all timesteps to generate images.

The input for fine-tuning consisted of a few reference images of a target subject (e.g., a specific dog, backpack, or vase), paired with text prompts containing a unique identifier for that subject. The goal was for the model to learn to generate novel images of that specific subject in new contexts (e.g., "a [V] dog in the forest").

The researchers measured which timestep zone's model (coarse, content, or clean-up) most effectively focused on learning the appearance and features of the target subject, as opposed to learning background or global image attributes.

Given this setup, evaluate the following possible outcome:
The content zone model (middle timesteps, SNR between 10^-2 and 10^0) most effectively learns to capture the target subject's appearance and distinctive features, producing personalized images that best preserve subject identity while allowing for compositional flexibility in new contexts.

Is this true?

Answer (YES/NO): YES